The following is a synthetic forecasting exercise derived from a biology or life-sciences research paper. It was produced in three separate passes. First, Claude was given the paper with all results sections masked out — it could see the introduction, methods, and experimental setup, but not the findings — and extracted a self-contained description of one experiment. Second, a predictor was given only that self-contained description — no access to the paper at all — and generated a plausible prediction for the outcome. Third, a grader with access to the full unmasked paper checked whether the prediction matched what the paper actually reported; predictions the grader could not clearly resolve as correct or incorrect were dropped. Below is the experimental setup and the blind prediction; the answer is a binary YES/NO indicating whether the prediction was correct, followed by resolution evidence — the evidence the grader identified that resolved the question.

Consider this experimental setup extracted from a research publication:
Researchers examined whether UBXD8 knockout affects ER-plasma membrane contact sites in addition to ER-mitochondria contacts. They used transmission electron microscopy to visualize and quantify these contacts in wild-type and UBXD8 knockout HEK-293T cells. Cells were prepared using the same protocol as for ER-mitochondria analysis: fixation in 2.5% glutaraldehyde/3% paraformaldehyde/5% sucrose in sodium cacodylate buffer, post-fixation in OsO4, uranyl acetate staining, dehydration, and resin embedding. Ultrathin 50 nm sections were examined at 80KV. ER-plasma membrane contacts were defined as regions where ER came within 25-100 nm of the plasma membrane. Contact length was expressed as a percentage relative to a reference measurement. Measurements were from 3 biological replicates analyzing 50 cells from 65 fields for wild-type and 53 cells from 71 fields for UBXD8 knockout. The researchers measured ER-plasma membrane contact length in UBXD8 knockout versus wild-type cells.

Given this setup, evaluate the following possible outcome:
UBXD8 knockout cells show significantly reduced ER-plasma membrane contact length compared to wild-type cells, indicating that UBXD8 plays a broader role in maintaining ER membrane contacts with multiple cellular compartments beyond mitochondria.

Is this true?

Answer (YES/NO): NO